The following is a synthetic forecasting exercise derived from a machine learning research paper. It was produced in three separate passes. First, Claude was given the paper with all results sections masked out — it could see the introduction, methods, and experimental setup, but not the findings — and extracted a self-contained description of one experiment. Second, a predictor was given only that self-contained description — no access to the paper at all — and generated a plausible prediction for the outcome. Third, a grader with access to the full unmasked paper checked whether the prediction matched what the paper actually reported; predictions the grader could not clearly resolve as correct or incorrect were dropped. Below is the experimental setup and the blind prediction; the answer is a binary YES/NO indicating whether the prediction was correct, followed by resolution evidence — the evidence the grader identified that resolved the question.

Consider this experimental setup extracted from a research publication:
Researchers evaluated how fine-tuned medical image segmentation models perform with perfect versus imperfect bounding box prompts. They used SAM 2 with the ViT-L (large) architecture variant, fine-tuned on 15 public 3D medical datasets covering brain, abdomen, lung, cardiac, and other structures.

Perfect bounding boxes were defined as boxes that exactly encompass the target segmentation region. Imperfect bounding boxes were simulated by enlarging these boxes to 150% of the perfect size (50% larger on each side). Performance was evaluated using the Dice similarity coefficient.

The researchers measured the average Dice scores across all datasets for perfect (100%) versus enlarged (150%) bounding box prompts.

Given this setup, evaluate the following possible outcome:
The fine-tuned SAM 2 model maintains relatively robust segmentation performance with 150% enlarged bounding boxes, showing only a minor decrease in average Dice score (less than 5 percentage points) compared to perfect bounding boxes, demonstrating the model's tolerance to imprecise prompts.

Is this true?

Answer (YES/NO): NO